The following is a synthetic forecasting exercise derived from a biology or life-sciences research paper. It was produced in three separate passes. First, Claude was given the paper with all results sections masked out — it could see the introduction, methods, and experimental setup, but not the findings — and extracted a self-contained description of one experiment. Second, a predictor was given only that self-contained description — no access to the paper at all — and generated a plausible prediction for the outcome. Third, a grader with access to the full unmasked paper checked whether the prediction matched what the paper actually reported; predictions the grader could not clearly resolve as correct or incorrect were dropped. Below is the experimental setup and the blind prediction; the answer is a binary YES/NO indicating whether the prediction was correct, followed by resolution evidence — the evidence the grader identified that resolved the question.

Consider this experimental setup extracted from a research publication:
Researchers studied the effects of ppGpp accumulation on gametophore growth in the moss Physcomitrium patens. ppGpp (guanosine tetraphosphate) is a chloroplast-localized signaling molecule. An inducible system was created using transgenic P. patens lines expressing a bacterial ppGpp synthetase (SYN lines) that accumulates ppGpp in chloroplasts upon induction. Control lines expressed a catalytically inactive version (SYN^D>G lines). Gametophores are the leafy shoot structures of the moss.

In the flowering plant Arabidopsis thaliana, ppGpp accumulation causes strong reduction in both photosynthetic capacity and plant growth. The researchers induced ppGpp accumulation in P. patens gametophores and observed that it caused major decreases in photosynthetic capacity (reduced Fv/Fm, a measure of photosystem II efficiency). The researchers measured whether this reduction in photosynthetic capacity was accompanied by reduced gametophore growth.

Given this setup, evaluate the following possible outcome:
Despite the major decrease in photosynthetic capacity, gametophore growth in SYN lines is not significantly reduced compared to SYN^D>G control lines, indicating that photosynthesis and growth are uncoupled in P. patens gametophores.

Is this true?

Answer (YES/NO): YES